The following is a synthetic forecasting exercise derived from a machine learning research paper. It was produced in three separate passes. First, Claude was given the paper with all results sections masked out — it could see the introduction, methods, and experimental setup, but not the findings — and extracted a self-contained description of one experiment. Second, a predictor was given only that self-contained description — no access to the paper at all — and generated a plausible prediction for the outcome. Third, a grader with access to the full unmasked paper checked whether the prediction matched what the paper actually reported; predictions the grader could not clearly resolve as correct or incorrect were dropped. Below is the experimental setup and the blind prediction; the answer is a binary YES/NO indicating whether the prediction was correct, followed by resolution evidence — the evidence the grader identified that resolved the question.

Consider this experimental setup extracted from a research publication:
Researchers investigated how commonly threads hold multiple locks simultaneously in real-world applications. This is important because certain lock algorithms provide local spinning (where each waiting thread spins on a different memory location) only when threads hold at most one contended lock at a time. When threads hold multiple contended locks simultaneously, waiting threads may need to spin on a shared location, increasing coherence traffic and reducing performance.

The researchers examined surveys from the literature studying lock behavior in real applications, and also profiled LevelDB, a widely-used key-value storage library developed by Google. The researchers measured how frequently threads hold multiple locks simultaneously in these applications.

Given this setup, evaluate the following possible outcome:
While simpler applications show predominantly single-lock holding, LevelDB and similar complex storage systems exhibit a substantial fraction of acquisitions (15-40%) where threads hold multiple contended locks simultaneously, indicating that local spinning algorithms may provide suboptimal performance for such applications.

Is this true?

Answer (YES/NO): NO